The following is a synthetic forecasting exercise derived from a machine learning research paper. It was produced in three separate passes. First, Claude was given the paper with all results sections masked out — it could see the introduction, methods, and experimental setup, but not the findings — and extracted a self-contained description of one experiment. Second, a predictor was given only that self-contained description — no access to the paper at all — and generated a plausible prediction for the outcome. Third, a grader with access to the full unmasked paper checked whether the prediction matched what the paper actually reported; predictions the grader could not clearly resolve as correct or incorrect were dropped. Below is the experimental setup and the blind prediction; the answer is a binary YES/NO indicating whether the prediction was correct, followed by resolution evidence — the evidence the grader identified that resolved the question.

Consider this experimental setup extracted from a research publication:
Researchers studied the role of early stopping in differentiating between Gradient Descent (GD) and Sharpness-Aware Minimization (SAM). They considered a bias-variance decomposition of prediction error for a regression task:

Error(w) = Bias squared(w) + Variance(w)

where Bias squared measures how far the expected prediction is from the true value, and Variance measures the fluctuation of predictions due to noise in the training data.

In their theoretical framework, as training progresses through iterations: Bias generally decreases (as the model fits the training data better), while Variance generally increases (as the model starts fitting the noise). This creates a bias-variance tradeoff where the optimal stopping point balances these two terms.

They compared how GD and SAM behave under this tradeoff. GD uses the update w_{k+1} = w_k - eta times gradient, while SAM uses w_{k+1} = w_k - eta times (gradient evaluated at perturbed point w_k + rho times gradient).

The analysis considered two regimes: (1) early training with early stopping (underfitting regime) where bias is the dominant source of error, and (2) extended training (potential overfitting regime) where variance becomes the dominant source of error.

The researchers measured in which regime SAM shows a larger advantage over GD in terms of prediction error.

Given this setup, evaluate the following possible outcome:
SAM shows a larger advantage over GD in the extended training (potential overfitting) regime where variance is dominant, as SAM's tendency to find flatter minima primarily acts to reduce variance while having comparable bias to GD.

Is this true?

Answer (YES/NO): NO